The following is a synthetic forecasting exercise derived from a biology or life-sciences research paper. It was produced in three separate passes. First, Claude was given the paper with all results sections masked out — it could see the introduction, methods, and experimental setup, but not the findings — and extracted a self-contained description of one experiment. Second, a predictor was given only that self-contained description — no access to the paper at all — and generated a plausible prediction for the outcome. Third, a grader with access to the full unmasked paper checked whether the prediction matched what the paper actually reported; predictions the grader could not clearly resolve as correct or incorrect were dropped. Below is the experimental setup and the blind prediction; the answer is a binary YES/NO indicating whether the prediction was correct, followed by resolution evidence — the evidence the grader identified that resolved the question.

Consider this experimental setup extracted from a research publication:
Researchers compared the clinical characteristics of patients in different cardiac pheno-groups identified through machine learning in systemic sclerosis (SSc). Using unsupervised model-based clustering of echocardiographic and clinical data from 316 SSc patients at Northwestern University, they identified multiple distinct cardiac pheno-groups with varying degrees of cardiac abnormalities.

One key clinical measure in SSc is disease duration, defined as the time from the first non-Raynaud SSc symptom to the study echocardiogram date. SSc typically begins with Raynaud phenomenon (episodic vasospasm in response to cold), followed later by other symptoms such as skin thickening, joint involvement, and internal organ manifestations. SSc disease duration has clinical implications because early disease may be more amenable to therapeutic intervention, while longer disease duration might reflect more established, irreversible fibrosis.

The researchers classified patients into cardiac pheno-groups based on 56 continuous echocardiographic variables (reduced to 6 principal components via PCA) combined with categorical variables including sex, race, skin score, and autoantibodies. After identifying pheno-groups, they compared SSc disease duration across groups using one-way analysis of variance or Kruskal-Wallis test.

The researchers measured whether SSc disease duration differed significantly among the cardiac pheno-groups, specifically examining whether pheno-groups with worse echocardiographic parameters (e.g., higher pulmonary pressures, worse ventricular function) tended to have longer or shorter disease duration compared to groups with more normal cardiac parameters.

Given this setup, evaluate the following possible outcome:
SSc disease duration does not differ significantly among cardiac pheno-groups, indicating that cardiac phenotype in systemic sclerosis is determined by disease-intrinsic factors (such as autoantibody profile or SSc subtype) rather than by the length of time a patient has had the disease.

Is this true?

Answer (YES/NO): NO